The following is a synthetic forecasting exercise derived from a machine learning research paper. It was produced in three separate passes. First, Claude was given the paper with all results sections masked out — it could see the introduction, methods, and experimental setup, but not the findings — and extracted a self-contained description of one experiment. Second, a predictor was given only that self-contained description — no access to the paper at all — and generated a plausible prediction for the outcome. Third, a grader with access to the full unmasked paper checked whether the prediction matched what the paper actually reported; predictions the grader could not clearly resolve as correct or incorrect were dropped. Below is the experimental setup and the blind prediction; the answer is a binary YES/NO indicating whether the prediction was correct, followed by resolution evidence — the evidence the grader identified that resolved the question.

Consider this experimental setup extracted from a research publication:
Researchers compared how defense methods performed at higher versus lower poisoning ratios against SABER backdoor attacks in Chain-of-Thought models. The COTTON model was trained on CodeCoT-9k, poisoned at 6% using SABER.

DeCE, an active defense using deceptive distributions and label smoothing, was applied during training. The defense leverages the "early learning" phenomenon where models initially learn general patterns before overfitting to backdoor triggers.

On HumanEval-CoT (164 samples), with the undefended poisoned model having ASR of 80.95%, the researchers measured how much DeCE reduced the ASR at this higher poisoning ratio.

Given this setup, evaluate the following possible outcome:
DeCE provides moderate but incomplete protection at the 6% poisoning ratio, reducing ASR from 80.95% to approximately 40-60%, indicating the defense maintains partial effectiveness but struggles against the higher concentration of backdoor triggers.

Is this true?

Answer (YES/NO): NO